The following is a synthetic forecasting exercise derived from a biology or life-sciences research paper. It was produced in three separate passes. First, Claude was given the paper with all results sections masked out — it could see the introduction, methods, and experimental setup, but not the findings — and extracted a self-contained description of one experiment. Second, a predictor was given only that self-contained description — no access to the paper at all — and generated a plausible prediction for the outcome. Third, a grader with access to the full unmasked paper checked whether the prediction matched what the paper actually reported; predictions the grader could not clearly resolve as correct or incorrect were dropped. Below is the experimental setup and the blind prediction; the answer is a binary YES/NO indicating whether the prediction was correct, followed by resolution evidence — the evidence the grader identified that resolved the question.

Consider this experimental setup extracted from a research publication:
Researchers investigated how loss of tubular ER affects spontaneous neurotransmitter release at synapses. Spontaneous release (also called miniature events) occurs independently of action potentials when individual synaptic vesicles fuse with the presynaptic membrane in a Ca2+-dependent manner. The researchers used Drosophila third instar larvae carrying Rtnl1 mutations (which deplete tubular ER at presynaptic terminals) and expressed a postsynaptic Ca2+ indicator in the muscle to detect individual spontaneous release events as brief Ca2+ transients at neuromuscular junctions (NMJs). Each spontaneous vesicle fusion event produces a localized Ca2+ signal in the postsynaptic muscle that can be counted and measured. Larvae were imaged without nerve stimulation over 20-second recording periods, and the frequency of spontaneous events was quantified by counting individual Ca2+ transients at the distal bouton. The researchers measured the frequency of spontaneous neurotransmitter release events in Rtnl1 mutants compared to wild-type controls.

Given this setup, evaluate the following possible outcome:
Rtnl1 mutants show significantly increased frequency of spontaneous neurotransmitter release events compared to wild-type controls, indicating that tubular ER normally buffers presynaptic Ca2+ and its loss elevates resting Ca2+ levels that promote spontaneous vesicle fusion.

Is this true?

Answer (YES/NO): NO